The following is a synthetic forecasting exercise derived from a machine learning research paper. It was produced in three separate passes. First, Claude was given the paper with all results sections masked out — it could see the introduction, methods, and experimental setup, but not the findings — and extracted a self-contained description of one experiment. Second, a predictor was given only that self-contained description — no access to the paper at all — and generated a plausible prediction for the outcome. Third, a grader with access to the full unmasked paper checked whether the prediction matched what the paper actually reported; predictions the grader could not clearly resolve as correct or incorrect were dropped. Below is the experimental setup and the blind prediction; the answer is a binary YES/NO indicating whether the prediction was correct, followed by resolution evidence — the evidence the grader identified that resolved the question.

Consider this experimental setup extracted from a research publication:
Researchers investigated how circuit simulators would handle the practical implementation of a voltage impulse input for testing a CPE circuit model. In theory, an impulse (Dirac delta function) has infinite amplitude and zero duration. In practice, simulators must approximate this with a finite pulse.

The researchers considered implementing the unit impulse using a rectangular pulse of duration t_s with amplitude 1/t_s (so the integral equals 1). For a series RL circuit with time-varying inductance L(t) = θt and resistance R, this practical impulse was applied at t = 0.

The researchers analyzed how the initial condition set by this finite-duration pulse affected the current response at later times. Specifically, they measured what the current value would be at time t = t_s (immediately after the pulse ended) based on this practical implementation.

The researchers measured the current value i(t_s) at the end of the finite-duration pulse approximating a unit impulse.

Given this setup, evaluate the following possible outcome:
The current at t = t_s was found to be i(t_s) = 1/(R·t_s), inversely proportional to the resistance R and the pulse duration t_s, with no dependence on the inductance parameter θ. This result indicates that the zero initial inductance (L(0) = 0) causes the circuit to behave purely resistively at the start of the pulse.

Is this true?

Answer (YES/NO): YES